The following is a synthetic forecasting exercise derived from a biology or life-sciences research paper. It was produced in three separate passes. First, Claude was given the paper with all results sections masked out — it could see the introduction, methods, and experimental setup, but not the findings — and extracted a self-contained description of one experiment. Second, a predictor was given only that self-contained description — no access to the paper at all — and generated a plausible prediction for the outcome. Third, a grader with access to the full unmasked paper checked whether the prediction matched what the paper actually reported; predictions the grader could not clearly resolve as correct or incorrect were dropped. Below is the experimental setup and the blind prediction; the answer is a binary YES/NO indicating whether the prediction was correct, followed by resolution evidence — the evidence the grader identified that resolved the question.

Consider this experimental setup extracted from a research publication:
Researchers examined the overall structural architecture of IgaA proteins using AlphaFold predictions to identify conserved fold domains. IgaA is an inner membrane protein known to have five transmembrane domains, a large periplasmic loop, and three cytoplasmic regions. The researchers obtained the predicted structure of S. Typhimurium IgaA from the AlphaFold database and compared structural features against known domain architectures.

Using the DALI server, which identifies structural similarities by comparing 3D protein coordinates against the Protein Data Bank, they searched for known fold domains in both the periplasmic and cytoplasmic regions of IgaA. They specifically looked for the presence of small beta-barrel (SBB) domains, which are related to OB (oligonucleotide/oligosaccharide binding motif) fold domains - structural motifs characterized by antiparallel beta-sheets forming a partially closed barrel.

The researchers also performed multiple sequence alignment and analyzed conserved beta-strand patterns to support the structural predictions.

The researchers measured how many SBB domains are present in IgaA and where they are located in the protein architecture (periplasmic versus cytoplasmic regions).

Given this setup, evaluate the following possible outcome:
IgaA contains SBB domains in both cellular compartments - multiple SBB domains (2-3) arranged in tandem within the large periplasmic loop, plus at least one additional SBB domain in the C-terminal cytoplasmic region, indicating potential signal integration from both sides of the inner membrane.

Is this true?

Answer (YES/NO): NO